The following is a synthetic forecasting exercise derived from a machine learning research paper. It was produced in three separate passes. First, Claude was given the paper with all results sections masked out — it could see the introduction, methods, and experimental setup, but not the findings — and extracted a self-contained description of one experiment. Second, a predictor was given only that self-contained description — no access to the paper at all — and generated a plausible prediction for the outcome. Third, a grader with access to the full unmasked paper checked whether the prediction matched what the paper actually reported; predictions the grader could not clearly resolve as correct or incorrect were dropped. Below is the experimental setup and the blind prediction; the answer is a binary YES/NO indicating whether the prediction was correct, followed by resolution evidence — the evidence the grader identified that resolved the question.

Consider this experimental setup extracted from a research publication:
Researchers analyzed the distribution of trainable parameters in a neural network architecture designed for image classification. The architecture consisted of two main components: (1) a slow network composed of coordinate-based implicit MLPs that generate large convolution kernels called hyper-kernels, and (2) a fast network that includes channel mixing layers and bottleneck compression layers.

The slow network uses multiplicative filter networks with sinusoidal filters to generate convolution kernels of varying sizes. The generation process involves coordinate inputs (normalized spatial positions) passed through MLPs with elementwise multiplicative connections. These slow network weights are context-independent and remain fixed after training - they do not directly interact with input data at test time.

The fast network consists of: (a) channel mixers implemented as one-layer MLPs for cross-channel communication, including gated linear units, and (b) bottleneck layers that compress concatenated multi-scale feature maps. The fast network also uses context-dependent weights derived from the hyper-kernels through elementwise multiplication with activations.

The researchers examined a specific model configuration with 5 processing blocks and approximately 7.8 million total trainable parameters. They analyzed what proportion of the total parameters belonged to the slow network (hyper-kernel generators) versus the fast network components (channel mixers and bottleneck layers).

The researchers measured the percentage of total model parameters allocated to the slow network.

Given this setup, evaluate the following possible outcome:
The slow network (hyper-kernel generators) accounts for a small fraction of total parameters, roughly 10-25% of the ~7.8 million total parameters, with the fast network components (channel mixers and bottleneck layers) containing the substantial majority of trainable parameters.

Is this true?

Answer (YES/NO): NO